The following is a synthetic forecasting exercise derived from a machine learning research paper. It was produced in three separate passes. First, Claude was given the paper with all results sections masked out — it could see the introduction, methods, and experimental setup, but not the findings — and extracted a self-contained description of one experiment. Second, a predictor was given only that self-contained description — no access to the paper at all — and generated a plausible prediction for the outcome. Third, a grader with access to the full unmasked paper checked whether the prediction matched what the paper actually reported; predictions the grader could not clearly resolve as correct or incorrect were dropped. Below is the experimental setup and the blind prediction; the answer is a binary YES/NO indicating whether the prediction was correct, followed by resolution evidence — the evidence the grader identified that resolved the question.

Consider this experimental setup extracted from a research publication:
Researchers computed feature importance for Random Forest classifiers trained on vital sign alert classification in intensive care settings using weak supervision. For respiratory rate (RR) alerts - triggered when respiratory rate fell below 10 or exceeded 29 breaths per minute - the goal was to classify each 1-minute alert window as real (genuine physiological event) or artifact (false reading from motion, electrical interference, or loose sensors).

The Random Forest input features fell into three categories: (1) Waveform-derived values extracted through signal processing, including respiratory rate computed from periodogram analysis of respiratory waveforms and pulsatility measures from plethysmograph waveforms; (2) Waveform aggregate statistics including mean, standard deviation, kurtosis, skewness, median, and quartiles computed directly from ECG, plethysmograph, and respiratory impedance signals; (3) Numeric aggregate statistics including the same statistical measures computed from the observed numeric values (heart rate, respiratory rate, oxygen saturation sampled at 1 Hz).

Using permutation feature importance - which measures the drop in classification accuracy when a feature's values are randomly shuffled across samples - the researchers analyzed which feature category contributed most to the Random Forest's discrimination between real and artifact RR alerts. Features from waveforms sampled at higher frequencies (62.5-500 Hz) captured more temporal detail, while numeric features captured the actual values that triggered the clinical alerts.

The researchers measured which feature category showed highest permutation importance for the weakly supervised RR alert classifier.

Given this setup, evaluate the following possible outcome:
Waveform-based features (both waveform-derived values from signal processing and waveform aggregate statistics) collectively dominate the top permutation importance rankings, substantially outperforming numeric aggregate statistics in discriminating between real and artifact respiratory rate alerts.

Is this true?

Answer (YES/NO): NO